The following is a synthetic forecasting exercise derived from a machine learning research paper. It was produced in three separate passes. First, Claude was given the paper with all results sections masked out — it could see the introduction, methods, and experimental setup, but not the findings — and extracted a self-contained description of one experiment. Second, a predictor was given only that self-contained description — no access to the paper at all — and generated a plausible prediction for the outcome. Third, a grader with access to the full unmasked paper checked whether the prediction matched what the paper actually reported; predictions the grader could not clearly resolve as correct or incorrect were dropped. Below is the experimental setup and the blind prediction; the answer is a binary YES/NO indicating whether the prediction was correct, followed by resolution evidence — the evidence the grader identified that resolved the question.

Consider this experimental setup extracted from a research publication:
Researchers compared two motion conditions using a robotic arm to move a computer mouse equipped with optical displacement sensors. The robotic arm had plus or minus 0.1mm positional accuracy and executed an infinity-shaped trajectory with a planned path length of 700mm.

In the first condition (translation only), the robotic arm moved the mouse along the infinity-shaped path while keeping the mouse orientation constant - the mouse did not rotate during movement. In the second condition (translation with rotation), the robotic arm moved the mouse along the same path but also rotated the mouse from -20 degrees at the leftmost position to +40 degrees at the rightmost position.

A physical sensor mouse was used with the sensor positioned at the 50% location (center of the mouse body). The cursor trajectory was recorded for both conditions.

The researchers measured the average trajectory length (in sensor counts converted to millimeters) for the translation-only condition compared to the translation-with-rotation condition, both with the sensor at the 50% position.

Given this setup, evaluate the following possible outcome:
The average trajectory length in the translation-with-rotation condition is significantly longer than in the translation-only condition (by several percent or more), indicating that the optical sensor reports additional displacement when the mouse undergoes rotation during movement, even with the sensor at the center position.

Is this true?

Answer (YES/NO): NO